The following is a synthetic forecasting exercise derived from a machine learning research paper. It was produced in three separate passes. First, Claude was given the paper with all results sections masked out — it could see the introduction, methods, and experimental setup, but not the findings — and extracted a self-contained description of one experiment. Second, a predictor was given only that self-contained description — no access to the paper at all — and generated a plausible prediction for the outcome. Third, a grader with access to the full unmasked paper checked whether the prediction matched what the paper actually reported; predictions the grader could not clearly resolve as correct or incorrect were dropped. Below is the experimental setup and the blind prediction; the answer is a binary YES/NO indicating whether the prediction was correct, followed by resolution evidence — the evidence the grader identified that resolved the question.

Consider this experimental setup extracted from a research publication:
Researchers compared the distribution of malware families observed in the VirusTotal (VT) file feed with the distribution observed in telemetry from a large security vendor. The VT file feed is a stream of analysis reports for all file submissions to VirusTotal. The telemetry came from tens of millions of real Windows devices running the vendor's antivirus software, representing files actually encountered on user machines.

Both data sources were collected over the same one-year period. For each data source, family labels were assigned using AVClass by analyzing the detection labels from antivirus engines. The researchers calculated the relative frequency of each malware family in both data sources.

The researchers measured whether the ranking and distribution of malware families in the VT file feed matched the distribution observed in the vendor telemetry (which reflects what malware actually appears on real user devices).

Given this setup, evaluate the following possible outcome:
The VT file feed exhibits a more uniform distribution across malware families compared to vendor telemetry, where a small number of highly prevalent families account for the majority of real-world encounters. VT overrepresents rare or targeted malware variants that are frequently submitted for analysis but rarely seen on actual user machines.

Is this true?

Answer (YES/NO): NO